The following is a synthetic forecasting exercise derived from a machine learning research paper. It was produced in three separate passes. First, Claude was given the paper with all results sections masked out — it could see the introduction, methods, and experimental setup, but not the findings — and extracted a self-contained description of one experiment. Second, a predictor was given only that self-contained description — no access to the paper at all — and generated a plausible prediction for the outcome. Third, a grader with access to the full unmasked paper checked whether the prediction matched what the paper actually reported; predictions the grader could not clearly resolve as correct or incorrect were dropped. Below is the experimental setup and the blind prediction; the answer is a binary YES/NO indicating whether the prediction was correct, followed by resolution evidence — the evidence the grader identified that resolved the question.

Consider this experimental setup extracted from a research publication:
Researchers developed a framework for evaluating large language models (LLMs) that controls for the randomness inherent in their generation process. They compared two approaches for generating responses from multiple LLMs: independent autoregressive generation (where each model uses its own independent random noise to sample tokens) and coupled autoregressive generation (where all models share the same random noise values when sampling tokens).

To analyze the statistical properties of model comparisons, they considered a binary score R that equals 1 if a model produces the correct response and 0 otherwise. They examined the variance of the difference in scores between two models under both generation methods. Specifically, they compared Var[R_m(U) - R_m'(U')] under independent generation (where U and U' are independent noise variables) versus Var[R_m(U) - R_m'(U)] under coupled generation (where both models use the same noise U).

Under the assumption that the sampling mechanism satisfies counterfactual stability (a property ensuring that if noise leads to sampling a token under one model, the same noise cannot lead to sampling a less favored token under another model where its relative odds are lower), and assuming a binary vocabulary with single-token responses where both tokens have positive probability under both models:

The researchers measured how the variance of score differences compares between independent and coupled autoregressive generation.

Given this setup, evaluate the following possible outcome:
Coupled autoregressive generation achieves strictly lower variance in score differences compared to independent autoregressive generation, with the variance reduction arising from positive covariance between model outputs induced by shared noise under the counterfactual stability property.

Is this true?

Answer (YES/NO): YES